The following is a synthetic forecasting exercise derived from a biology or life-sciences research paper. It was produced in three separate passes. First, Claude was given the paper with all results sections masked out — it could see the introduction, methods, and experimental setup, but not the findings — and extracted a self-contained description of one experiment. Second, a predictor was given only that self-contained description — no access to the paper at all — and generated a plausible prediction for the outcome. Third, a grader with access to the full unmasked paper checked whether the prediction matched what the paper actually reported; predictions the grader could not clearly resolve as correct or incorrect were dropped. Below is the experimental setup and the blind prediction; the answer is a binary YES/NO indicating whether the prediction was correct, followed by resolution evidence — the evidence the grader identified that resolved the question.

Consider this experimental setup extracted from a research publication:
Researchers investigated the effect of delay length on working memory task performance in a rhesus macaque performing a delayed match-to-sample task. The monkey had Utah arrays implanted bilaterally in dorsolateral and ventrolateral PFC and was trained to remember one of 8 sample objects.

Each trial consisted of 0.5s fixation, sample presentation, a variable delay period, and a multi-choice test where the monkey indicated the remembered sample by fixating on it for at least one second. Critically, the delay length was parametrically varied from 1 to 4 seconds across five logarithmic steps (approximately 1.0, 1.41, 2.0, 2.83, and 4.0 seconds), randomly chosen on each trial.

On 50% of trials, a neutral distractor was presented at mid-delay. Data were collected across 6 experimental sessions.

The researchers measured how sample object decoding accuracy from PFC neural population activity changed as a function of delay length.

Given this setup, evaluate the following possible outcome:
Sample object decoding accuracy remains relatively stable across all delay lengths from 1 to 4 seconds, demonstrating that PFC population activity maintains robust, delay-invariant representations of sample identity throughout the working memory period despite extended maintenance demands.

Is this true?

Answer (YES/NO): NO